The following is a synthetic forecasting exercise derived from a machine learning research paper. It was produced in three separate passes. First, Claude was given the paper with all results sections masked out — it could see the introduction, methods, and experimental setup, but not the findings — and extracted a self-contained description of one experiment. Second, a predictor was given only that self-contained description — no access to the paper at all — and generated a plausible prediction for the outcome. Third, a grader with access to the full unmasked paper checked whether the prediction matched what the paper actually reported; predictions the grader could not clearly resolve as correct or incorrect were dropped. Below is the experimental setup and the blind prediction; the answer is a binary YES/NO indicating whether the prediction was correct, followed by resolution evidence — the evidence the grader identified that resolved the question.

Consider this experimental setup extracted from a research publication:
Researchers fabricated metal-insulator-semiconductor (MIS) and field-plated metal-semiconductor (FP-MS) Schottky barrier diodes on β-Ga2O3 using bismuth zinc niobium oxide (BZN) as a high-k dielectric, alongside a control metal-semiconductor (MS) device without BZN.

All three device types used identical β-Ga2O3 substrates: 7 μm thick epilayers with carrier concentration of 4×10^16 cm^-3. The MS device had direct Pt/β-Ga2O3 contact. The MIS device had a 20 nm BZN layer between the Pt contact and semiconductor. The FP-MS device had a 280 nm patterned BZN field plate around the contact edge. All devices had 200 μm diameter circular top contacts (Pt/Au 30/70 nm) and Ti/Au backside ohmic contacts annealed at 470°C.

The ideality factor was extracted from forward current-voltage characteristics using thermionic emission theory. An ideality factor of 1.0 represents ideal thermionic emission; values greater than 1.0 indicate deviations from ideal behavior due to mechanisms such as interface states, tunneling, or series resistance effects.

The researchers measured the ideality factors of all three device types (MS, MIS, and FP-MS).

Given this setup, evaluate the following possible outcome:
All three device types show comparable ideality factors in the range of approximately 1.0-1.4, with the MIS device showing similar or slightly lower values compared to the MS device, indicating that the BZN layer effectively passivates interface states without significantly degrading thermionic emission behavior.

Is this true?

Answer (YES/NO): NO